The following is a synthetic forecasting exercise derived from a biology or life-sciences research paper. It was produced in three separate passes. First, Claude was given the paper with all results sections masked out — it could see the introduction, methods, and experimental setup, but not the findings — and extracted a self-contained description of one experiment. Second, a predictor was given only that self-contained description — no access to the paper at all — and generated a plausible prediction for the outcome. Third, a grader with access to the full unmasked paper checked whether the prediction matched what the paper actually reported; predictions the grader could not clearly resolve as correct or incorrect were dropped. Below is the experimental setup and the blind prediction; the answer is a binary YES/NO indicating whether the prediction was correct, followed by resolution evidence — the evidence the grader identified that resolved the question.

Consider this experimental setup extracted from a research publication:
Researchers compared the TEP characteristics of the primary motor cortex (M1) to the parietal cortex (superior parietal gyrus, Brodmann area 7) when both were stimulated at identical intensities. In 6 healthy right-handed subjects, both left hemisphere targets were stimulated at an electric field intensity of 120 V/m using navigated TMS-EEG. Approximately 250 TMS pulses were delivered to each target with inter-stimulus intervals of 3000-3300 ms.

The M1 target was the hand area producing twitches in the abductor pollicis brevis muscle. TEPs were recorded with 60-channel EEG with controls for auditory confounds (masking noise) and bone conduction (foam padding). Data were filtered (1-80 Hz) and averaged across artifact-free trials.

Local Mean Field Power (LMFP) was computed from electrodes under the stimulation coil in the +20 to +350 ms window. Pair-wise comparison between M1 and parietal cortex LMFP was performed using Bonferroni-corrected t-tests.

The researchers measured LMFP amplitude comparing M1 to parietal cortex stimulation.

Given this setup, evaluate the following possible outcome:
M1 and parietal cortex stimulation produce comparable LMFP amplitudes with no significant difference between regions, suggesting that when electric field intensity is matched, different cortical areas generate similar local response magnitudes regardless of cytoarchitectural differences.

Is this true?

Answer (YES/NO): NO